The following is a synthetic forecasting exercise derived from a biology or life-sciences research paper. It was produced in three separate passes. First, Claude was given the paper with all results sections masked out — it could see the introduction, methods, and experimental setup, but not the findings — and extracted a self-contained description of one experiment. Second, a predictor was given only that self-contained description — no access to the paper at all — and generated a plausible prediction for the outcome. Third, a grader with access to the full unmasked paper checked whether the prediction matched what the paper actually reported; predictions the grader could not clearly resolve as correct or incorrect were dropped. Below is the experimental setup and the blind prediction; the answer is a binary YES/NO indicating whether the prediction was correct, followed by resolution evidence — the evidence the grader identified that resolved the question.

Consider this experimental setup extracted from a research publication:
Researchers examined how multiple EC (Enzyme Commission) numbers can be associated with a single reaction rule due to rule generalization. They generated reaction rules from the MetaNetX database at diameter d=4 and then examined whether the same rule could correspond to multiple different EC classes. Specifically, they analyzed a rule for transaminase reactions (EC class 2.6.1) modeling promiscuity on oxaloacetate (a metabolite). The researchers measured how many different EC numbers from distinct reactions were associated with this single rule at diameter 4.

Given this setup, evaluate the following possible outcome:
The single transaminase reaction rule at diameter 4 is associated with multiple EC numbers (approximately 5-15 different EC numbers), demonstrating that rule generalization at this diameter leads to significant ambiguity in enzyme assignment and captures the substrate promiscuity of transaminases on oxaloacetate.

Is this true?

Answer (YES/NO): NO